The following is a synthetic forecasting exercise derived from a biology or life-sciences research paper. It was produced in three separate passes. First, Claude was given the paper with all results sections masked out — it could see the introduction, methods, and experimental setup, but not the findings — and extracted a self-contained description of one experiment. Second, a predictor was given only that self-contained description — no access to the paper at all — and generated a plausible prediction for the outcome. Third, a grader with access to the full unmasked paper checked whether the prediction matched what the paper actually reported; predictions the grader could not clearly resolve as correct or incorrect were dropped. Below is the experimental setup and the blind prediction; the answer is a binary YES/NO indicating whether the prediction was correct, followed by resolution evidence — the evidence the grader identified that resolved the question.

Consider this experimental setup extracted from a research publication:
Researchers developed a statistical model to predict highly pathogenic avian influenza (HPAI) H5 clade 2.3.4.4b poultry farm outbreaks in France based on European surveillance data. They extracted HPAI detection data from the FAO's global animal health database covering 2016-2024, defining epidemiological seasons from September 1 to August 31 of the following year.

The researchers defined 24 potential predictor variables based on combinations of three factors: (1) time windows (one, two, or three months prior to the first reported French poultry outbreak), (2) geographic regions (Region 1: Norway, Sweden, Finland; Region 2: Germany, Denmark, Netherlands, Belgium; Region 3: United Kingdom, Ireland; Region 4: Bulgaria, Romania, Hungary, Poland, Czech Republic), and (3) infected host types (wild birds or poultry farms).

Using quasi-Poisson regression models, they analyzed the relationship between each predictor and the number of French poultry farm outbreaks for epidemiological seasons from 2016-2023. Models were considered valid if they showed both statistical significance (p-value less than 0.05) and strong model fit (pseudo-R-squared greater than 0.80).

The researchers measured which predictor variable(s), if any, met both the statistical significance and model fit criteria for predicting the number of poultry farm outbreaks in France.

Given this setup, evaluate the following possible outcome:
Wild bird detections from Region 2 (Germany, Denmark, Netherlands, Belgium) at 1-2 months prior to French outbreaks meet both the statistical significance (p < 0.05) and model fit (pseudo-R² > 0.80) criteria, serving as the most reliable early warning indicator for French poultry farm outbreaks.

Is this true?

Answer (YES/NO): NO